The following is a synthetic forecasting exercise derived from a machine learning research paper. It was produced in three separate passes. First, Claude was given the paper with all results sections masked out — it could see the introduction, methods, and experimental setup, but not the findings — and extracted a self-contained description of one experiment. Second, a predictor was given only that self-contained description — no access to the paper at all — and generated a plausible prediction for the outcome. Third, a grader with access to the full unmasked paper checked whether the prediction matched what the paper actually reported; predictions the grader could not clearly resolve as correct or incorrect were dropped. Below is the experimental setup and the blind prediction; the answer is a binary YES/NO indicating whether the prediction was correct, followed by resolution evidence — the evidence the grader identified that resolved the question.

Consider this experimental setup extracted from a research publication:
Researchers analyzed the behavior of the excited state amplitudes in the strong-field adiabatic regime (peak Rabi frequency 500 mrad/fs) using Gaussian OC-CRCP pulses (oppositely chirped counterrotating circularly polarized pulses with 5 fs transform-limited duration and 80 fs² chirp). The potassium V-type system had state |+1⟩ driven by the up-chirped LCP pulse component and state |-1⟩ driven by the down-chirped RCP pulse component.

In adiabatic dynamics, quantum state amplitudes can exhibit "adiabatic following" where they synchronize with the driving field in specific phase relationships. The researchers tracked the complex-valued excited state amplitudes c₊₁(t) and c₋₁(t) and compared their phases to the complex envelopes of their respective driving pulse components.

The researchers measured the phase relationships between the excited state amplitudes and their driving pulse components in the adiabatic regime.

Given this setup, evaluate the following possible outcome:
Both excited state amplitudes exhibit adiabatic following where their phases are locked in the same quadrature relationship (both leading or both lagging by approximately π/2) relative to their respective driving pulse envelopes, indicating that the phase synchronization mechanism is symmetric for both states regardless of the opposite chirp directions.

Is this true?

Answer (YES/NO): NO